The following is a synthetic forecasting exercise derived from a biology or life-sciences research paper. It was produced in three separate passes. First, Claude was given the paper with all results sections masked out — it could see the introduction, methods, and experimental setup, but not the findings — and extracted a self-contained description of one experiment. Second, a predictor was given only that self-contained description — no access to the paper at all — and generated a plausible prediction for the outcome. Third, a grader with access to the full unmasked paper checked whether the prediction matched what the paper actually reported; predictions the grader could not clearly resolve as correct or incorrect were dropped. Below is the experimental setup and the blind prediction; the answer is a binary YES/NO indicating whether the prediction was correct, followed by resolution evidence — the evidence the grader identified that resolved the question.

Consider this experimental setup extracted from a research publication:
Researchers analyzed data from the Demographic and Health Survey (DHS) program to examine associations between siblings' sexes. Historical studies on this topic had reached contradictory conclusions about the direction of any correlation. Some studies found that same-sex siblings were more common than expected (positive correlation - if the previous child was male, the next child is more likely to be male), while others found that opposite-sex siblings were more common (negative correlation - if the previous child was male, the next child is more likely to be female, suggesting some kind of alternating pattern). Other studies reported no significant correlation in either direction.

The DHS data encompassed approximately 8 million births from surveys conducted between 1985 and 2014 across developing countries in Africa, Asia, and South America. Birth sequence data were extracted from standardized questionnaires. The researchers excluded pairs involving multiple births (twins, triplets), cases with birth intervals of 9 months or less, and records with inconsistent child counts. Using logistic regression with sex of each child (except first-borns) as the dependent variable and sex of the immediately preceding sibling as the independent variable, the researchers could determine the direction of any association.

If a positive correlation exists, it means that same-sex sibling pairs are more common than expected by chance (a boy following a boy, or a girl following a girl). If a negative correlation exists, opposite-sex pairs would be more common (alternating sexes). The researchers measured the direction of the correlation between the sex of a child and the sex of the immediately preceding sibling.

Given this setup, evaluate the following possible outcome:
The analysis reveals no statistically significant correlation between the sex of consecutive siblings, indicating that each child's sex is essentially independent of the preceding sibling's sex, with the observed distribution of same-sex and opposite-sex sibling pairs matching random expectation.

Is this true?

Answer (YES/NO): NO